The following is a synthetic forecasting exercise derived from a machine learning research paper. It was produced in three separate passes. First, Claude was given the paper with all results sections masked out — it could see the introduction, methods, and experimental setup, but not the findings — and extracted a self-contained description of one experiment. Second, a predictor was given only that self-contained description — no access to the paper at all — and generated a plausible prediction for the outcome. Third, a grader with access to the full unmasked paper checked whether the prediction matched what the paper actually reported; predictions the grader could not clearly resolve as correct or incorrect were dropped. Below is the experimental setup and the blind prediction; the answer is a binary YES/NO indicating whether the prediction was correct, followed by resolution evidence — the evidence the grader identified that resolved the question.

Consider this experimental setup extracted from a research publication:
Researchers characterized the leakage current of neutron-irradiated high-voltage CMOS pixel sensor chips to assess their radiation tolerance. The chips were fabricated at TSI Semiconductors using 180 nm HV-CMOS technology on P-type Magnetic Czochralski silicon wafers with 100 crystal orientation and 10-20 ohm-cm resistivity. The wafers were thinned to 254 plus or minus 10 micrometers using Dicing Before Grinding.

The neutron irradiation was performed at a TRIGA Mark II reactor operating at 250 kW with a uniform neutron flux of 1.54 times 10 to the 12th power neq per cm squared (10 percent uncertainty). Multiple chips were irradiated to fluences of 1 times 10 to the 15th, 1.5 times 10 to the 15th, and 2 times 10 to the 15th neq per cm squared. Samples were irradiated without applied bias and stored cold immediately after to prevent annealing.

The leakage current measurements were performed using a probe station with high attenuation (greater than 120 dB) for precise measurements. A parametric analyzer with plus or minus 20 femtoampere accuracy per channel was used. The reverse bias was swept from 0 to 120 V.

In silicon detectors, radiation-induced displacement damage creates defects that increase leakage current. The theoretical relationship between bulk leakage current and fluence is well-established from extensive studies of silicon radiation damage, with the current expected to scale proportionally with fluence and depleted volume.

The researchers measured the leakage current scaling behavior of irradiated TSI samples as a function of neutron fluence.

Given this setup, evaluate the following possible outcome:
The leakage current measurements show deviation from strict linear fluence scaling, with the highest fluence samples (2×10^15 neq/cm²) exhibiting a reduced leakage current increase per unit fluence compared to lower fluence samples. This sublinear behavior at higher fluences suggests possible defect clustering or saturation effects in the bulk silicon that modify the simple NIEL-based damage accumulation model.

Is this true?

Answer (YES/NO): NO